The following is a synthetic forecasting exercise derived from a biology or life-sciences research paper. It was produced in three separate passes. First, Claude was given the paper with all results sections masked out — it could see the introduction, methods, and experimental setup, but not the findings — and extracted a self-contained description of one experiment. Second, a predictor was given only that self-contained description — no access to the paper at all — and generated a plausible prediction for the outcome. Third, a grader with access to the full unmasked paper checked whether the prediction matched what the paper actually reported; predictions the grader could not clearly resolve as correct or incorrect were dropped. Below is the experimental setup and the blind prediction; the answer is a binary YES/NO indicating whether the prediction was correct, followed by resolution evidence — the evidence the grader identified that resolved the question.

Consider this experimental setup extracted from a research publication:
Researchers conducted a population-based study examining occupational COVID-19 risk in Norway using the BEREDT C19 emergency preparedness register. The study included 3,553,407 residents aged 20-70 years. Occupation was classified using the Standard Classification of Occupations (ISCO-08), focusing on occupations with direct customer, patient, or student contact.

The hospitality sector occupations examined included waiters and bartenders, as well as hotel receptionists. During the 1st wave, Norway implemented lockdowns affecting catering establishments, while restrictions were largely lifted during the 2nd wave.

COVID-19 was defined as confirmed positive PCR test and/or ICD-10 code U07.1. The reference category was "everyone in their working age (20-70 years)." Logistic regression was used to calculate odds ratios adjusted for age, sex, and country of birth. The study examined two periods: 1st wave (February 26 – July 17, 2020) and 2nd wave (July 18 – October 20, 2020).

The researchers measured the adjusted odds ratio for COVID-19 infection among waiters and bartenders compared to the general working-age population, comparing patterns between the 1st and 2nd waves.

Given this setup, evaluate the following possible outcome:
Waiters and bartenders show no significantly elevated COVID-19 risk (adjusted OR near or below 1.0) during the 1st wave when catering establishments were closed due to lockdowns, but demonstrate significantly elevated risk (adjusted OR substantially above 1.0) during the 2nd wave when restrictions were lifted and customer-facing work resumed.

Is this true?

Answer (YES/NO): YES